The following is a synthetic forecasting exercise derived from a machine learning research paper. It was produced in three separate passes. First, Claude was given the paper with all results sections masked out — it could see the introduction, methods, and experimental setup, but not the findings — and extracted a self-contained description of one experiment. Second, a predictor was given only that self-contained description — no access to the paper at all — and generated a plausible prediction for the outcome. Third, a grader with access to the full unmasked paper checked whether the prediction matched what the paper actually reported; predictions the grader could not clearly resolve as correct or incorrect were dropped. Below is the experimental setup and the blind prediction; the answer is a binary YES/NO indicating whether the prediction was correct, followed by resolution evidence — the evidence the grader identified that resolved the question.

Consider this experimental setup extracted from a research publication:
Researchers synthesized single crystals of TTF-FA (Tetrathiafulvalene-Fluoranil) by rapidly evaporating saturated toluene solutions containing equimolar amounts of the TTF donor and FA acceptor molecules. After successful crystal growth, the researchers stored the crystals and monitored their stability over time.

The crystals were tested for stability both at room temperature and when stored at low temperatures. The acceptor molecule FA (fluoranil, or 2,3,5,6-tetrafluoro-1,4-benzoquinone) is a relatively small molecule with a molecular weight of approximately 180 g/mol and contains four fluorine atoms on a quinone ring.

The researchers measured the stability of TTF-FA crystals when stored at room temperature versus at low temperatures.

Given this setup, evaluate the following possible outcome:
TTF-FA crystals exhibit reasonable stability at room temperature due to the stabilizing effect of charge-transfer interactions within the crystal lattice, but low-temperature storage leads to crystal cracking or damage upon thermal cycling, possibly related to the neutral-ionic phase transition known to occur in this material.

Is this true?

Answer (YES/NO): NO